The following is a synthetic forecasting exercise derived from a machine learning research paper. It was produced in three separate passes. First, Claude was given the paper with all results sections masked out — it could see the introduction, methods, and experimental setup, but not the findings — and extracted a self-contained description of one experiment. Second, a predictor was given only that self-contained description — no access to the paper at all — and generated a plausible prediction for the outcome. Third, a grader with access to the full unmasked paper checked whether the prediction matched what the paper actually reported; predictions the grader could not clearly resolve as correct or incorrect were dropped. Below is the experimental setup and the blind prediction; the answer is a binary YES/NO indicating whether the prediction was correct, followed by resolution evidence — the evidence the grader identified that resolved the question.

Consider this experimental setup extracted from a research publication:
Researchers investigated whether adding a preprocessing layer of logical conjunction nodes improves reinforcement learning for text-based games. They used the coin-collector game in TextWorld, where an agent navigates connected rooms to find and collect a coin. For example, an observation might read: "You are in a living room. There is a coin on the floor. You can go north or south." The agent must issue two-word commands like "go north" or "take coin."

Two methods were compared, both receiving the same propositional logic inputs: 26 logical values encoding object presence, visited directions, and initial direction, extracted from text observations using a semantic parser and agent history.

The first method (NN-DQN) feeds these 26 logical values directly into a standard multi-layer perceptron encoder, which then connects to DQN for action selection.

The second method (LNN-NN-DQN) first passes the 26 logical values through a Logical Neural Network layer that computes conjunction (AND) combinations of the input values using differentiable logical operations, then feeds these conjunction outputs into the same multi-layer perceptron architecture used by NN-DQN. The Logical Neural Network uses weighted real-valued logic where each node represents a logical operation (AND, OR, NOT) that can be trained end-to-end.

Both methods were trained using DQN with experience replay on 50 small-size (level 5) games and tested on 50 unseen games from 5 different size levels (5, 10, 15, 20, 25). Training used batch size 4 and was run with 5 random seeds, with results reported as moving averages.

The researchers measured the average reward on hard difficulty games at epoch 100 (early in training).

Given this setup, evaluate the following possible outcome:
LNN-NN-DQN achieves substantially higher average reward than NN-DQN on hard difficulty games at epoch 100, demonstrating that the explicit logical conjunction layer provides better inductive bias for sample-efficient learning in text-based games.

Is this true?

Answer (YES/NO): NO